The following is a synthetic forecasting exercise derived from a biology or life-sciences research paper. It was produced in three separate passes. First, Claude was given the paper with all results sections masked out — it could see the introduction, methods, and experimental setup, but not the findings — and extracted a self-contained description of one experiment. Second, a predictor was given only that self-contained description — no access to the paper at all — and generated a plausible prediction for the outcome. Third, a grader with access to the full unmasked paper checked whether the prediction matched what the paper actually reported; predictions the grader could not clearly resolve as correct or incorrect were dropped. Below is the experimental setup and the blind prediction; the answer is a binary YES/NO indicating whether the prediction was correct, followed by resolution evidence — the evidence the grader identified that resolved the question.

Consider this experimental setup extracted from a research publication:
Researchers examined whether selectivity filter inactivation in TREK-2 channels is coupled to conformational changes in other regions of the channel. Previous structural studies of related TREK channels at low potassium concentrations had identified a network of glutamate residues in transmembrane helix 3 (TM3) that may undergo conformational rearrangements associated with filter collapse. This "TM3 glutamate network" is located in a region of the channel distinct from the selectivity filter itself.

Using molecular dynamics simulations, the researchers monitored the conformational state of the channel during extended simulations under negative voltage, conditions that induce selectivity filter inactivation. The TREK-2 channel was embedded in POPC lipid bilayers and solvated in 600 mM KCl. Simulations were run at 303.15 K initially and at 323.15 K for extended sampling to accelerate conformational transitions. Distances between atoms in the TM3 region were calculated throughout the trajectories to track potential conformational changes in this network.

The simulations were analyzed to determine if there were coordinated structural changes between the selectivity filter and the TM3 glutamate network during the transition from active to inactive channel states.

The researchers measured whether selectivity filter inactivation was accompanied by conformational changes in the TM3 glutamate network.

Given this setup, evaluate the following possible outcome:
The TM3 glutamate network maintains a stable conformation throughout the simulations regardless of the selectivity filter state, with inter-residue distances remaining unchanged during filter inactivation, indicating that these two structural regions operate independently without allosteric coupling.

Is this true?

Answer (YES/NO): NO